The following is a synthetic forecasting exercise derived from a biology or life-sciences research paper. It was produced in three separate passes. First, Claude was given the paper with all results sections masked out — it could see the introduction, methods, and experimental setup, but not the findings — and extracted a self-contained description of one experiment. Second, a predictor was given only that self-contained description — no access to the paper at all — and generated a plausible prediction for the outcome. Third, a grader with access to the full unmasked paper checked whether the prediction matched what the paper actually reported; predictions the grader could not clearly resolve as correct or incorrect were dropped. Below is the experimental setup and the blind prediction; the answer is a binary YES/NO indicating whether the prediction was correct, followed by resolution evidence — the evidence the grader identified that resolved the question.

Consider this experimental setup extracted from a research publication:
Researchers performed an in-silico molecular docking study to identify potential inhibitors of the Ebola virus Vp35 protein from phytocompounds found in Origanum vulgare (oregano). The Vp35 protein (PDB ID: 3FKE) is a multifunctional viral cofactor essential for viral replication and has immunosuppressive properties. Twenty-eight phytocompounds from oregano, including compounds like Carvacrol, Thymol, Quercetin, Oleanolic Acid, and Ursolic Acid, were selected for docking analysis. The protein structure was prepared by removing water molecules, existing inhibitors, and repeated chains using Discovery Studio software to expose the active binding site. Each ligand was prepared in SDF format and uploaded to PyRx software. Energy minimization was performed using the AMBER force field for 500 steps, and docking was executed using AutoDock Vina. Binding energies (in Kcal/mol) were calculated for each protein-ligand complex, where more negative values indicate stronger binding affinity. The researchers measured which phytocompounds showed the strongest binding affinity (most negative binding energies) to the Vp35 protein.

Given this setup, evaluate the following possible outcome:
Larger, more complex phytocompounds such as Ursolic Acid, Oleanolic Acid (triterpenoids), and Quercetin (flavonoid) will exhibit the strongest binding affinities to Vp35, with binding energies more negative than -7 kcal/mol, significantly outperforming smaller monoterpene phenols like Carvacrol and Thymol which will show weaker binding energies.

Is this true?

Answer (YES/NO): YES